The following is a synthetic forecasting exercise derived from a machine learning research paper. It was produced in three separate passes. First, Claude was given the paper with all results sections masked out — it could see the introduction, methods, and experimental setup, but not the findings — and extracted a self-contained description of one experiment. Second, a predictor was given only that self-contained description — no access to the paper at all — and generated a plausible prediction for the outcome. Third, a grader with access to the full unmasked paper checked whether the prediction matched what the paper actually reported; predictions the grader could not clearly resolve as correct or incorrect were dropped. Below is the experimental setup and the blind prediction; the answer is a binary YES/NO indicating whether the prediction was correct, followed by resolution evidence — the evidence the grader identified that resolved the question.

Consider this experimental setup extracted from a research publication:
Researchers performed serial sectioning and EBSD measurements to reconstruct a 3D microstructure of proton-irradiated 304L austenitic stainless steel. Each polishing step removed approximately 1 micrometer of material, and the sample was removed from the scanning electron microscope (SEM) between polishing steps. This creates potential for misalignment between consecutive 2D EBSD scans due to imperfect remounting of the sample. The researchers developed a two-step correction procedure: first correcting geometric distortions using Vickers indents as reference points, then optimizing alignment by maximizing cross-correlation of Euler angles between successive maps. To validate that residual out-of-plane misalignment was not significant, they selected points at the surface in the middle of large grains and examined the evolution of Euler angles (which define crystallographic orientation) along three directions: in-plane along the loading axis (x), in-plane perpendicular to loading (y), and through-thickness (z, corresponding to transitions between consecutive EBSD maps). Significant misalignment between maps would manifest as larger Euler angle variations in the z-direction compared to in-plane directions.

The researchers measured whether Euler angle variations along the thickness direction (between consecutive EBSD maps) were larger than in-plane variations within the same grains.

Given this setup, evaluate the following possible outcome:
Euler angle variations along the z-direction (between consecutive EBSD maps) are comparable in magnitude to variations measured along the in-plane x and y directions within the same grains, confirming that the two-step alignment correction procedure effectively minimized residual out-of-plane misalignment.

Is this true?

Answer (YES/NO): YES